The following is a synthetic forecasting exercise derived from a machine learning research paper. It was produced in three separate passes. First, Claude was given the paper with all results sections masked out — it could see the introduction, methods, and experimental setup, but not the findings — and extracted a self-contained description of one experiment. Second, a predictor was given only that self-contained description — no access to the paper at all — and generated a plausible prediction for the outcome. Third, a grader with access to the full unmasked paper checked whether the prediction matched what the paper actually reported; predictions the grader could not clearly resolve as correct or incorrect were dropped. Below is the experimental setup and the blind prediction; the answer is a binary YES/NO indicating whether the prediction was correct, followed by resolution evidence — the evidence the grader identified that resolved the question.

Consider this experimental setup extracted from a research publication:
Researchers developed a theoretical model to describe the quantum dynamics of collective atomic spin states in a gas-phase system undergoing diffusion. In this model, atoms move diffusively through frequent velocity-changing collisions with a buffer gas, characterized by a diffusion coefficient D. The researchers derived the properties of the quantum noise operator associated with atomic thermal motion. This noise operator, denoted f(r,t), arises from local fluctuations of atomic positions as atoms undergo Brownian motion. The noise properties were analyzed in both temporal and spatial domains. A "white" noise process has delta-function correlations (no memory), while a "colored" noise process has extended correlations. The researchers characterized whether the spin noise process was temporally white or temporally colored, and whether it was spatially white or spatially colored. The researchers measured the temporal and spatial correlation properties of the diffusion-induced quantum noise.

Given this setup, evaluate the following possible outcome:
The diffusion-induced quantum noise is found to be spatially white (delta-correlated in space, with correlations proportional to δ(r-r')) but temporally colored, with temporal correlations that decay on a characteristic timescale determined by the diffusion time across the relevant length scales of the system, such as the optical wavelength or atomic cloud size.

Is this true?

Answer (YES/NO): NO